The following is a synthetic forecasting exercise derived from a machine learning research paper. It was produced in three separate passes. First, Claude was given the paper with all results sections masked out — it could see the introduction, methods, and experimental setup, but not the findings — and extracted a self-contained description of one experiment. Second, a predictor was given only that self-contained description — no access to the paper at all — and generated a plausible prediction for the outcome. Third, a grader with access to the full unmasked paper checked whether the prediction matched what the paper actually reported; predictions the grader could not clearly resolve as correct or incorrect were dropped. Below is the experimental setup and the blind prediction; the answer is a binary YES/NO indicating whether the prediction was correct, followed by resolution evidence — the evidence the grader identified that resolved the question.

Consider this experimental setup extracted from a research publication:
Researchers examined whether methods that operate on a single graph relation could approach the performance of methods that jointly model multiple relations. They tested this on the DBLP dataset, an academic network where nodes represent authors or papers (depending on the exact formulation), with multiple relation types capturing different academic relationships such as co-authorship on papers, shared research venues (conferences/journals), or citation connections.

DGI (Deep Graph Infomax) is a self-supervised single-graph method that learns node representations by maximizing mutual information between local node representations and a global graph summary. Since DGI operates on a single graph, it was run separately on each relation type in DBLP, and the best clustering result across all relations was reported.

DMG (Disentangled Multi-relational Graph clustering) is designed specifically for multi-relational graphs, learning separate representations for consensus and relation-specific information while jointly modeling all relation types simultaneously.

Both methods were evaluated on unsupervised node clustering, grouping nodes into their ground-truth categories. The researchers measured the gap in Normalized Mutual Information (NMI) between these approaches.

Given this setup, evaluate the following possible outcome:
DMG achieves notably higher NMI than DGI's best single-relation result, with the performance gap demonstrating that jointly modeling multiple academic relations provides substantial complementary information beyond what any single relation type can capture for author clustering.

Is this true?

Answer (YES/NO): NO